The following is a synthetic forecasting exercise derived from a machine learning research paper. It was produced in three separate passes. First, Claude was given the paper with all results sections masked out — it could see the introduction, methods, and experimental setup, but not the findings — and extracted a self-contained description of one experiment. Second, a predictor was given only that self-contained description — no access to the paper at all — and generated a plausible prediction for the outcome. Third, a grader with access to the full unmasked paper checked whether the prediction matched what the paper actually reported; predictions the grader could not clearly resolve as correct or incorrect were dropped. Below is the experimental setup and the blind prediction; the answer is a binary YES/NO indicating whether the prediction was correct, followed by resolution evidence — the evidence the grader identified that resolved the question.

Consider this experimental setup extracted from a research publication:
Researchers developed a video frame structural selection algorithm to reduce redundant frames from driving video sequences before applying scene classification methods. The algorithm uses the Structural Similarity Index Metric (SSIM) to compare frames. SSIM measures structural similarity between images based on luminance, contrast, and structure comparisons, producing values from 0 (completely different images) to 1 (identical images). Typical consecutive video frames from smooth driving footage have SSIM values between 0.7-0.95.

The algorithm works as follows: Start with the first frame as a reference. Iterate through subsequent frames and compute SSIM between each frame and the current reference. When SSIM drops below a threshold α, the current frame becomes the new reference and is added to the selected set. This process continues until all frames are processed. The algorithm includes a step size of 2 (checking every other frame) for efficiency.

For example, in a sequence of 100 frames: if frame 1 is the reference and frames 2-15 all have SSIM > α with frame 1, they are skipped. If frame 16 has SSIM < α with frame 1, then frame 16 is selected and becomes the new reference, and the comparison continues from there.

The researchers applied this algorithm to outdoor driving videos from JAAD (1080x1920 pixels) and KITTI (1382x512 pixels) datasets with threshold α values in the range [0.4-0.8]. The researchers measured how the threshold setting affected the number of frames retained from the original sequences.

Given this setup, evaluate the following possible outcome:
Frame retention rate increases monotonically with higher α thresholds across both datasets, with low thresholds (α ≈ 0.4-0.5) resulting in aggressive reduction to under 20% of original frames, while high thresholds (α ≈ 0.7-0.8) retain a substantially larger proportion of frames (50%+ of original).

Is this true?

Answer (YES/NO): NO